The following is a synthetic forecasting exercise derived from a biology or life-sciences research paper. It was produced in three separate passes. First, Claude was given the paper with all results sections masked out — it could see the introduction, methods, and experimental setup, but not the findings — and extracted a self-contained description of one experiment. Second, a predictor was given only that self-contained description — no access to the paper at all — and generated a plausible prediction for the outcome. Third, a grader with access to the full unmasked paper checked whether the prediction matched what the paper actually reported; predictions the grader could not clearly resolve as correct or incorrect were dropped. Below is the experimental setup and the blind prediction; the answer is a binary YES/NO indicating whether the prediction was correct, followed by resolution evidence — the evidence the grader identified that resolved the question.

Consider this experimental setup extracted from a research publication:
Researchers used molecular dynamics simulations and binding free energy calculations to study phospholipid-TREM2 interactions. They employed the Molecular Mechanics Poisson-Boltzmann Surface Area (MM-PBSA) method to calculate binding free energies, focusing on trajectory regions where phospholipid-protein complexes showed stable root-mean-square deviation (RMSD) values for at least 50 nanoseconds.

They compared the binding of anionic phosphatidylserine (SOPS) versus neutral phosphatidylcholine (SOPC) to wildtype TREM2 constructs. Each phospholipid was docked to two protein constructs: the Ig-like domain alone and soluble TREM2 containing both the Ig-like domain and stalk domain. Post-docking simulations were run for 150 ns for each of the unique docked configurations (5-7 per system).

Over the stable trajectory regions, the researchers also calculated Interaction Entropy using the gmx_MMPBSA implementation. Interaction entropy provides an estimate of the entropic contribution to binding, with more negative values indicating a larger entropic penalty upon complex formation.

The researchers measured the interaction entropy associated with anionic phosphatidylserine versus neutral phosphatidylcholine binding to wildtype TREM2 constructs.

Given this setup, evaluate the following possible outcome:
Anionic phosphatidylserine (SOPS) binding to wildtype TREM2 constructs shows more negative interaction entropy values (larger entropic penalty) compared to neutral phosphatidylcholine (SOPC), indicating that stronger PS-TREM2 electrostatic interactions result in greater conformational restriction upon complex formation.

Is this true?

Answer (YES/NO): NO